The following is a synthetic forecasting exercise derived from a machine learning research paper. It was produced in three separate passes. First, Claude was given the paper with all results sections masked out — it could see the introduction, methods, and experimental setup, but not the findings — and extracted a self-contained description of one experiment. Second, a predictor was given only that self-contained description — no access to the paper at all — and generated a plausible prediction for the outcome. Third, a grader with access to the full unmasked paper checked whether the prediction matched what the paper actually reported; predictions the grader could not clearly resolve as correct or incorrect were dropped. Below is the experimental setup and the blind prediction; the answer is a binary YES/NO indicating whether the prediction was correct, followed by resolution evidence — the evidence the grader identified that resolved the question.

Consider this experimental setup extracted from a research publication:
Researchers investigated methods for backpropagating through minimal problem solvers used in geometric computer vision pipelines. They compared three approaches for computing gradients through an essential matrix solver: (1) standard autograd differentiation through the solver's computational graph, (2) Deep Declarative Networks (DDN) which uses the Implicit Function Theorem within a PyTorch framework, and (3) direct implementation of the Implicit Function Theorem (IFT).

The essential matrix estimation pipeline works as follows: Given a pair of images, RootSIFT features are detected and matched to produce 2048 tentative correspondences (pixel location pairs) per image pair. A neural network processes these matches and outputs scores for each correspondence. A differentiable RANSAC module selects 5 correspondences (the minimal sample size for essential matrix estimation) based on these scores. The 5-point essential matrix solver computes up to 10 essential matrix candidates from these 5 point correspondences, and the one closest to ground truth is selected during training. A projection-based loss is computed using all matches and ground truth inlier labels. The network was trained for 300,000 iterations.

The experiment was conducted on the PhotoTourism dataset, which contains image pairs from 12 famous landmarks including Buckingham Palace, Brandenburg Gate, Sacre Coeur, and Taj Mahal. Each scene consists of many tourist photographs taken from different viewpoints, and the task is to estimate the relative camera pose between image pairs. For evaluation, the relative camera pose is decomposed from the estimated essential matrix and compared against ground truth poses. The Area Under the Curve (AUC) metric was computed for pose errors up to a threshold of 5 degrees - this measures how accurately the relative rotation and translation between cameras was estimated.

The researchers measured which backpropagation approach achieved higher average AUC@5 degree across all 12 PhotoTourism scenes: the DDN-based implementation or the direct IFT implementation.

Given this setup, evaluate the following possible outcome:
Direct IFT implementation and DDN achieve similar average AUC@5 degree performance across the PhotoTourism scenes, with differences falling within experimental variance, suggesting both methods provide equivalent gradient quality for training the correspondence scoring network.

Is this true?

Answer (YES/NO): YES